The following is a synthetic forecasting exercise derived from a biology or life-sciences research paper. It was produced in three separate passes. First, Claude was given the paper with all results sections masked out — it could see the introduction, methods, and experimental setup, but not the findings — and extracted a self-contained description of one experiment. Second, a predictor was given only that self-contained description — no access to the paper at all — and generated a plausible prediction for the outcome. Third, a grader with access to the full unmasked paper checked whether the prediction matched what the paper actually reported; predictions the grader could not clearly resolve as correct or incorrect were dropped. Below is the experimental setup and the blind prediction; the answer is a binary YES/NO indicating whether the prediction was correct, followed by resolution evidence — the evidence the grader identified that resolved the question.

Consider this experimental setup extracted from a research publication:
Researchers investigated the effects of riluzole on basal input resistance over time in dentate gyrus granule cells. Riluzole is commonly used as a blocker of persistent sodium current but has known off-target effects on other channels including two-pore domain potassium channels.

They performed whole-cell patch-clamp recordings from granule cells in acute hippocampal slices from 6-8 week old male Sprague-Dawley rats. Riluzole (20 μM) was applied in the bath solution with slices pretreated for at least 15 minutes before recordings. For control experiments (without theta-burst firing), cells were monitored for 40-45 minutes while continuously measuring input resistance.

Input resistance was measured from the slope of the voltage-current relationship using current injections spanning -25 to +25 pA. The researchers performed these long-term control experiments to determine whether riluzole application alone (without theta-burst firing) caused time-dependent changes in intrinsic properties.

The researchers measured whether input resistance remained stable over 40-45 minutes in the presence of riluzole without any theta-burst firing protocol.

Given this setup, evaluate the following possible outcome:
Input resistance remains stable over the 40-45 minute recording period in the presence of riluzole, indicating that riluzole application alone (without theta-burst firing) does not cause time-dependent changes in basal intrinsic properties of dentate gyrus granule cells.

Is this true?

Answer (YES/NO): NO